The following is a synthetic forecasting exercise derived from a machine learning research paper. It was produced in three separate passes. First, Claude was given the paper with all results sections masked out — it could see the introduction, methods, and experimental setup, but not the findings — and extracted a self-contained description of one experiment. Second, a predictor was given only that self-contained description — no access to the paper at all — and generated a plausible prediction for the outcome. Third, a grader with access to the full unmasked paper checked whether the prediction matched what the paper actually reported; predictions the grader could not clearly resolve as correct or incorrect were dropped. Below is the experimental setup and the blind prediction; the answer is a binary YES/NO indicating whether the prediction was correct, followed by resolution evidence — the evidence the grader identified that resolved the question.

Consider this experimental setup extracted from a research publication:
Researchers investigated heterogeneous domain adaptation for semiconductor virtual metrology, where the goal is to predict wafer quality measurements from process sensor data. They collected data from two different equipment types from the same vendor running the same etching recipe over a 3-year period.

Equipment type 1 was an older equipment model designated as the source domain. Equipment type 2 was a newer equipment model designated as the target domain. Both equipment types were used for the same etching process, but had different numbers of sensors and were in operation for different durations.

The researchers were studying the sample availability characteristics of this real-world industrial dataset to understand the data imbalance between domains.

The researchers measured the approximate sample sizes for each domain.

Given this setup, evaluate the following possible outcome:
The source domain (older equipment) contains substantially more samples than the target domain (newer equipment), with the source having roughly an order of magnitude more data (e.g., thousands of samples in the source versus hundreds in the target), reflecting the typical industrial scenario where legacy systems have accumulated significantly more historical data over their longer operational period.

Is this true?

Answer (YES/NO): NO